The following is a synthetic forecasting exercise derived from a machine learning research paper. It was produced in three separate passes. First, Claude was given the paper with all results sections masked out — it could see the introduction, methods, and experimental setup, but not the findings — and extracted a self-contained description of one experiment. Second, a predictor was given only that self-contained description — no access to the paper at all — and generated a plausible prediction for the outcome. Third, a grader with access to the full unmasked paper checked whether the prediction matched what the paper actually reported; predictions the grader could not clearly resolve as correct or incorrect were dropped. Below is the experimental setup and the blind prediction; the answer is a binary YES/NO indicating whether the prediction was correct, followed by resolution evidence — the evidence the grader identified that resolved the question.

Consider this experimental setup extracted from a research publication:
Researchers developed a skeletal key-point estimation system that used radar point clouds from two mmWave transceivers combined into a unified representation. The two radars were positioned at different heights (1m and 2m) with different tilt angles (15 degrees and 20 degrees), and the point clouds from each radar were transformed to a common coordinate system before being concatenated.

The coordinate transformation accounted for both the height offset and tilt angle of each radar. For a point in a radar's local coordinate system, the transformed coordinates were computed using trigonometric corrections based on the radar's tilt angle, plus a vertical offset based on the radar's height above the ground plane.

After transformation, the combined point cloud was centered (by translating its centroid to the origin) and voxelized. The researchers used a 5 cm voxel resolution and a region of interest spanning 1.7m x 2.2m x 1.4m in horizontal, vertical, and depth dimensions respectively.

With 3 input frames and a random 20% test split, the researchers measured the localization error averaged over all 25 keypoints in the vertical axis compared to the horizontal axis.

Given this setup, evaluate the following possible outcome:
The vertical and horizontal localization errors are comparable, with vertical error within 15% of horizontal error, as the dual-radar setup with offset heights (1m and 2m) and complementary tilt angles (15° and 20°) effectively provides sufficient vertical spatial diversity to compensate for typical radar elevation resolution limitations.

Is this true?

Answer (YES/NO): NO